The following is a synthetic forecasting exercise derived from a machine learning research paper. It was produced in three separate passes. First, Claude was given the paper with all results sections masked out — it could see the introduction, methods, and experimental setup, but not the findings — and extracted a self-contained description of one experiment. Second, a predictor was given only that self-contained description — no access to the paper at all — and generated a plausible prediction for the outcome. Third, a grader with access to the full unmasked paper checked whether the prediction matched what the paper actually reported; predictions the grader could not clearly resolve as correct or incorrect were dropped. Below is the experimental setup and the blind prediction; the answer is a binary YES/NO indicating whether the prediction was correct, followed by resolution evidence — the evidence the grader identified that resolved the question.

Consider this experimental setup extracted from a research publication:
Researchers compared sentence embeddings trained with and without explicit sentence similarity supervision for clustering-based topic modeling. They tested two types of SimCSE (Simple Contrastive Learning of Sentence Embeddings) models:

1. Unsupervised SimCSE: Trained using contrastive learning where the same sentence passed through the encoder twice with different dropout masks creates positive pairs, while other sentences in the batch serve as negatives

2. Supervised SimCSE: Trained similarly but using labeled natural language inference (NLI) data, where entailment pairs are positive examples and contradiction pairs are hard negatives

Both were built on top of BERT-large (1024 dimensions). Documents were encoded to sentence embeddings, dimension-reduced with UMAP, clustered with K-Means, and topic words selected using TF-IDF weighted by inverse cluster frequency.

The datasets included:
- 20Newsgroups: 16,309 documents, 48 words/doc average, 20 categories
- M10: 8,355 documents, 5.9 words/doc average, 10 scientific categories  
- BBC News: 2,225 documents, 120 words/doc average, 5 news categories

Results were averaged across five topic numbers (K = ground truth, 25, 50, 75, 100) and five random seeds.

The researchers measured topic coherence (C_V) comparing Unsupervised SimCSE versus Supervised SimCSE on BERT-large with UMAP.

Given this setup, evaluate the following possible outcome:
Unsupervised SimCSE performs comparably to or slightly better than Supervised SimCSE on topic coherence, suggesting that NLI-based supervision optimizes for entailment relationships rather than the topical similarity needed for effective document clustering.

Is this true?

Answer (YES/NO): NO